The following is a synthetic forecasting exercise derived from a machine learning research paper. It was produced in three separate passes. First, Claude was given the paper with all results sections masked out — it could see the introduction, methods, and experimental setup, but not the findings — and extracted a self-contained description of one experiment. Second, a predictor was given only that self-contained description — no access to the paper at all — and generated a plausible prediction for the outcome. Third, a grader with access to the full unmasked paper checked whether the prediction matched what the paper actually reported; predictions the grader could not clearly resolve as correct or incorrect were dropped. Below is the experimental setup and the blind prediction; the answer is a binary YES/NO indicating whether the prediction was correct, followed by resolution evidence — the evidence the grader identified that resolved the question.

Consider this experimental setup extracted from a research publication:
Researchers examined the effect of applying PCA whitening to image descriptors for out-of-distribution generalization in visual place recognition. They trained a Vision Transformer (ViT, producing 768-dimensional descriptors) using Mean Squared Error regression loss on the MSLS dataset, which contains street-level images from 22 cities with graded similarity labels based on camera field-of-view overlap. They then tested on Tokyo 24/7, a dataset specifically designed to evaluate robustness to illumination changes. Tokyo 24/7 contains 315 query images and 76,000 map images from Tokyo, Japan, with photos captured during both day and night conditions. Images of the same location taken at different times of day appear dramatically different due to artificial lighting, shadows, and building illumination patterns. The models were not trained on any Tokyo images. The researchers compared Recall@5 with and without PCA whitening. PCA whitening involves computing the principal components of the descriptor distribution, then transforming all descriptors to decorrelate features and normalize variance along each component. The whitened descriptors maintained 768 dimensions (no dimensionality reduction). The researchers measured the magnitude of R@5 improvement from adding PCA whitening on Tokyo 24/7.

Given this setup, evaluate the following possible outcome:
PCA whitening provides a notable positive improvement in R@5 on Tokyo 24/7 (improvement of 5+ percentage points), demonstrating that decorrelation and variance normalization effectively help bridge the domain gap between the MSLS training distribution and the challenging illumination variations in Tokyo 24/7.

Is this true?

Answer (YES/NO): YES